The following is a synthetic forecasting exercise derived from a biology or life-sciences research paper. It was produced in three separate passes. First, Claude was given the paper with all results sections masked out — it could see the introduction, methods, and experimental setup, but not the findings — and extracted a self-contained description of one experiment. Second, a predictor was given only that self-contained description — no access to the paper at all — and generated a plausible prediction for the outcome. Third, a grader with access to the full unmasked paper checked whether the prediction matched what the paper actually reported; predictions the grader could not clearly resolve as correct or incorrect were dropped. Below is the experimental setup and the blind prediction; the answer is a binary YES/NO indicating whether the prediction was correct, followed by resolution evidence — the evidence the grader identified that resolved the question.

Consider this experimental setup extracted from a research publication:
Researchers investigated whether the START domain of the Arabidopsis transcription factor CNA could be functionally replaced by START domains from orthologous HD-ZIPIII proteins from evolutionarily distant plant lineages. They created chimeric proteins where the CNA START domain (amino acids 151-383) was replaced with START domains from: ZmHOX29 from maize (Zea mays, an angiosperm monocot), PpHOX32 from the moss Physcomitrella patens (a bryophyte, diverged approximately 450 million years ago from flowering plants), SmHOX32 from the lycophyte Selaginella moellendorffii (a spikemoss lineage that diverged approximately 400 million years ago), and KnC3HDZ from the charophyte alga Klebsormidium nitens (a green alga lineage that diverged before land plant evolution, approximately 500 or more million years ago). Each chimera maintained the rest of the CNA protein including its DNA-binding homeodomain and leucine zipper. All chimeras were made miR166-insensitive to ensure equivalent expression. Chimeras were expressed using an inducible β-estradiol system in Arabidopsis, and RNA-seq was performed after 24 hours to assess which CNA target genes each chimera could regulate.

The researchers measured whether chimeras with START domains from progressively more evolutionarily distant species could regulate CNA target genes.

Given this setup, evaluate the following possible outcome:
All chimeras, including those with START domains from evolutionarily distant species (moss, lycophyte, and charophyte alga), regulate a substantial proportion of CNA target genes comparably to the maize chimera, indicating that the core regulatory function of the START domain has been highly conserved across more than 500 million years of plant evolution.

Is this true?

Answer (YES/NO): NO